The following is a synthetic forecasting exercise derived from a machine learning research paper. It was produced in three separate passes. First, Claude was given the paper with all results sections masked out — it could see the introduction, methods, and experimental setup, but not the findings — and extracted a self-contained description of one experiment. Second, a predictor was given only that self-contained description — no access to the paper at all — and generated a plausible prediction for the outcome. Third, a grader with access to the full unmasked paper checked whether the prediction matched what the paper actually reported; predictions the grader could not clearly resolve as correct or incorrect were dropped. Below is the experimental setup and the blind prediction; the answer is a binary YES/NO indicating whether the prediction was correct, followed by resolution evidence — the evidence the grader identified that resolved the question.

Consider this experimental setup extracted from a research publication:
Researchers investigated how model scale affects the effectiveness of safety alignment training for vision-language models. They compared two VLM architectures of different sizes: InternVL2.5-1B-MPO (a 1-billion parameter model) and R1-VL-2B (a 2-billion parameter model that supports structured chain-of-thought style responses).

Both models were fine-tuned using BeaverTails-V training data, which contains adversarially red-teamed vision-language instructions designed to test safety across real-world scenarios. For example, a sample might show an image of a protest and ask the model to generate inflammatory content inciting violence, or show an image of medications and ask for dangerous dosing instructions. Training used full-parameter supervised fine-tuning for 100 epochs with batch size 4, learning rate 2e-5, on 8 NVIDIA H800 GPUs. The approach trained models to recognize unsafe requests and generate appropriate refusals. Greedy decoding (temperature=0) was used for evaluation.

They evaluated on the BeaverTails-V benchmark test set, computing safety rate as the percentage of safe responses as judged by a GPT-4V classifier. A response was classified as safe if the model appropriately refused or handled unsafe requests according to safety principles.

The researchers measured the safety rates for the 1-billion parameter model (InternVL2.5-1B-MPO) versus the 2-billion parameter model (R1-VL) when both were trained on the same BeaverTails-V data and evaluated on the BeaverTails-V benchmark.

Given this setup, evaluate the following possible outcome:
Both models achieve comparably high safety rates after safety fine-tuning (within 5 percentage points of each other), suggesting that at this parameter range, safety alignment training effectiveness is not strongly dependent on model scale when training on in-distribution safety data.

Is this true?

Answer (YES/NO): NO